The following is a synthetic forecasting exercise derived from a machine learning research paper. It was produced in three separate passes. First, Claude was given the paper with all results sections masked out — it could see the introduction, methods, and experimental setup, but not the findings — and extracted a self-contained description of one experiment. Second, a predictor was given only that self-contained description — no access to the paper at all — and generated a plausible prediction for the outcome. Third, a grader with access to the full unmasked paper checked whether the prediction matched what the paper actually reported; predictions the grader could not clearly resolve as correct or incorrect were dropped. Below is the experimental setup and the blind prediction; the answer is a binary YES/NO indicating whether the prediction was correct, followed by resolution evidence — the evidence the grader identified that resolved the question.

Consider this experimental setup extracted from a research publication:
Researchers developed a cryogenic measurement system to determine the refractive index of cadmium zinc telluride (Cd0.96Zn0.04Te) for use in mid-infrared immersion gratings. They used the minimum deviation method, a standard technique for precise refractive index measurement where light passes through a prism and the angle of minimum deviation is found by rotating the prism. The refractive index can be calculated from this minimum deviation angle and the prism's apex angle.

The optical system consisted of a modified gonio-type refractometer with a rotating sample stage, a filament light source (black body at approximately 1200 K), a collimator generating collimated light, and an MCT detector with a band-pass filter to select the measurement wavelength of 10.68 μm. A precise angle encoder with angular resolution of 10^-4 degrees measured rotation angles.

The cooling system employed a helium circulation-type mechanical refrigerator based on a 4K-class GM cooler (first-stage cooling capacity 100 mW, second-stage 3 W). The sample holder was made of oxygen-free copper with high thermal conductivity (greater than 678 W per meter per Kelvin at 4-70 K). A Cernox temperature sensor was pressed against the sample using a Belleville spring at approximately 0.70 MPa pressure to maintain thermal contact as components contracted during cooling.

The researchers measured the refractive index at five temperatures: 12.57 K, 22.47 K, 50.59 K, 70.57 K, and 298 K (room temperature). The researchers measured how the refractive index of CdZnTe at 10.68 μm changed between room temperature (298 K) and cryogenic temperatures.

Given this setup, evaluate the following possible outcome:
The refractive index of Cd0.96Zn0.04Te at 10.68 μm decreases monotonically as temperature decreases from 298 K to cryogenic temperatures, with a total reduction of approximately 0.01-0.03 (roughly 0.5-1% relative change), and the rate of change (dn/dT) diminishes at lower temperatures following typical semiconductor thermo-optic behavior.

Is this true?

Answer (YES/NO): NO